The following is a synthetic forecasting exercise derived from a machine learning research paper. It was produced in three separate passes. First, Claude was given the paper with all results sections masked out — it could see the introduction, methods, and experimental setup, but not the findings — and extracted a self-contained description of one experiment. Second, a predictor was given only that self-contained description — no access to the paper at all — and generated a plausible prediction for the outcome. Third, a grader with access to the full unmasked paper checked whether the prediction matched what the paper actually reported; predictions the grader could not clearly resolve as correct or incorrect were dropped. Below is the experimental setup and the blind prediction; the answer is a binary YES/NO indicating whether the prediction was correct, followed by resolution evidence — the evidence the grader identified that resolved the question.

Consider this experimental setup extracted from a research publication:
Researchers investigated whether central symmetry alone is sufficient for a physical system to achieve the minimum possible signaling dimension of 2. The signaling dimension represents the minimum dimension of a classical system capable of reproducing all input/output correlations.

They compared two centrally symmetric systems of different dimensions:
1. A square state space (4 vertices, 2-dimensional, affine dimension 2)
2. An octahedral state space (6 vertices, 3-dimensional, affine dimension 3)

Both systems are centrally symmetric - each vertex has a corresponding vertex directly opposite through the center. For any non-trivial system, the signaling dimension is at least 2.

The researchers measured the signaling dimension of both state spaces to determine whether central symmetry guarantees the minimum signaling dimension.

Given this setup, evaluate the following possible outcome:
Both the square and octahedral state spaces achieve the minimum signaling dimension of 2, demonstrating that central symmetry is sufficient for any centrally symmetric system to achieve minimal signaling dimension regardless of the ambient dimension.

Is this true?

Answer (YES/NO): NO